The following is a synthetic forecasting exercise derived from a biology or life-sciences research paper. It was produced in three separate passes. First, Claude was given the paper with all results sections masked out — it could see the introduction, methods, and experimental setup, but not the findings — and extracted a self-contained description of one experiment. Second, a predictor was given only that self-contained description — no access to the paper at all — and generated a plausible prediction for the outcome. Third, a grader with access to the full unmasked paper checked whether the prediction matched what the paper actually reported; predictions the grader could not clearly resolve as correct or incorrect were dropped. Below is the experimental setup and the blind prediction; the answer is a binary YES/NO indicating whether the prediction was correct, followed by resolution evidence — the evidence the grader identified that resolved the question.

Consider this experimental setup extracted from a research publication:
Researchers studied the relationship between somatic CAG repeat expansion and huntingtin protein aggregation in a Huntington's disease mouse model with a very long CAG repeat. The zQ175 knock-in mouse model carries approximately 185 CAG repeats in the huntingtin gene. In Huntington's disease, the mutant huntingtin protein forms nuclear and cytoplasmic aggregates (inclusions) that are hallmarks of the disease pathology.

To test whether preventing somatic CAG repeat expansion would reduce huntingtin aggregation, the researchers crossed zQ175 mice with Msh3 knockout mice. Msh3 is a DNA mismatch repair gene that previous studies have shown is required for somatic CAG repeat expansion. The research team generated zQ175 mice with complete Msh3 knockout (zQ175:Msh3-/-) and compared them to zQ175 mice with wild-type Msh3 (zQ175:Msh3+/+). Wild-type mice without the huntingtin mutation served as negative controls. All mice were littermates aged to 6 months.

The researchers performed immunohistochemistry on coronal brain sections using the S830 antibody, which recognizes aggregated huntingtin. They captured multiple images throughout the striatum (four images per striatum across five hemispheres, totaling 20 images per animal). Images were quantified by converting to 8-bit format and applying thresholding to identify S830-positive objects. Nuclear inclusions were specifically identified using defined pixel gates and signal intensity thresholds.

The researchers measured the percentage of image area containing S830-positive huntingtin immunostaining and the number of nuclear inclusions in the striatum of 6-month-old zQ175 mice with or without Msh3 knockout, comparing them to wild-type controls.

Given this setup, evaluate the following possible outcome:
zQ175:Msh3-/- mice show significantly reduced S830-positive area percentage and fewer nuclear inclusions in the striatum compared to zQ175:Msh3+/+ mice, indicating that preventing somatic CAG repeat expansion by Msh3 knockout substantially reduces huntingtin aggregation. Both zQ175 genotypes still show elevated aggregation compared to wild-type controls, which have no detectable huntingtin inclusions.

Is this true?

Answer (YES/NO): NO